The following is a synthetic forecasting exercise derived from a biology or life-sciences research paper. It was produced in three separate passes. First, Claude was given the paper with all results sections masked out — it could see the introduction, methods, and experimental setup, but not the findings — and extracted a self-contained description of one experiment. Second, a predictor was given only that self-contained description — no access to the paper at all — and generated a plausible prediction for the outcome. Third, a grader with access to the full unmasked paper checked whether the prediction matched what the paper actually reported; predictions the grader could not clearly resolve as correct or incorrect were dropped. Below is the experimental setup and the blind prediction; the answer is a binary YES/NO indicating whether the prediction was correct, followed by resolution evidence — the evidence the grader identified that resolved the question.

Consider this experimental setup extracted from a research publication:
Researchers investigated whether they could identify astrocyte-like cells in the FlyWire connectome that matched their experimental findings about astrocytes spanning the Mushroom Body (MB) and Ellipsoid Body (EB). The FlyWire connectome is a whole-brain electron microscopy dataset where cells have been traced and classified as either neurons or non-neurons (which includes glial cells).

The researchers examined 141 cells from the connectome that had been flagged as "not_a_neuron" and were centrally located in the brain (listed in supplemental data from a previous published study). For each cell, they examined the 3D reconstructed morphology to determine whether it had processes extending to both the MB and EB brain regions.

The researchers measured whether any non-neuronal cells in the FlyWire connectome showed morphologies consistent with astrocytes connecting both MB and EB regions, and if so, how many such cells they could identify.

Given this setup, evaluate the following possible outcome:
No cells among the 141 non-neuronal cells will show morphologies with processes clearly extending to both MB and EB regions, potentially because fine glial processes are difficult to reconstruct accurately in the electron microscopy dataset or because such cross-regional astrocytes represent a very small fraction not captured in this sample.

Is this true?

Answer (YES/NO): NO